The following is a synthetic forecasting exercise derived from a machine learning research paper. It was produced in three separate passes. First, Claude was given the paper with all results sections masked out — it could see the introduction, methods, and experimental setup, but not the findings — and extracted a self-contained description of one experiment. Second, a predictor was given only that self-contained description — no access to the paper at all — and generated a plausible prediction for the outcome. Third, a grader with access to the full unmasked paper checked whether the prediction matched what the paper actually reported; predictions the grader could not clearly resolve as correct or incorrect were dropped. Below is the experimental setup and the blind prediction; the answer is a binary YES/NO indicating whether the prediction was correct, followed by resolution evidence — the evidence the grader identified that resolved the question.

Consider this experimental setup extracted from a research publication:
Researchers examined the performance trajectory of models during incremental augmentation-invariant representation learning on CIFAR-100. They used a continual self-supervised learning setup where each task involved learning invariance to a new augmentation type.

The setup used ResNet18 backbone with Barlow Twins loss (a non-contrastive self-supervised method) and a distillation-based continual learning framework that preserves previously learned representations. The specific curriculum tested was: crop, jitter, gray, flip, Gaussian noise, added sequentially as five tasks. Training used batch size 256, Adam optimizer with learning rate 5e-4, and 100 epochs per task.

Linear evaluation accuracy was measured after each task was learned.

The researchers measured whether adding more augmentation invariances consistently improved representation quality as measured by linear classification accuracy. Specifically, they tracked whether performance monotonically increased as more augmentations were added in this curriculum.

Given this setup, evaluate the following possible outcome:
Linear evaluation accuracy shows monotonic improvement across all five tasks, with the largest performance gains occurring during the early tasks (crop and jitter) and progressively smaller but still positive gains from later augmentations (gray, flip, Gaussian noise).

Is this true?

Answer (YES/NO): NO